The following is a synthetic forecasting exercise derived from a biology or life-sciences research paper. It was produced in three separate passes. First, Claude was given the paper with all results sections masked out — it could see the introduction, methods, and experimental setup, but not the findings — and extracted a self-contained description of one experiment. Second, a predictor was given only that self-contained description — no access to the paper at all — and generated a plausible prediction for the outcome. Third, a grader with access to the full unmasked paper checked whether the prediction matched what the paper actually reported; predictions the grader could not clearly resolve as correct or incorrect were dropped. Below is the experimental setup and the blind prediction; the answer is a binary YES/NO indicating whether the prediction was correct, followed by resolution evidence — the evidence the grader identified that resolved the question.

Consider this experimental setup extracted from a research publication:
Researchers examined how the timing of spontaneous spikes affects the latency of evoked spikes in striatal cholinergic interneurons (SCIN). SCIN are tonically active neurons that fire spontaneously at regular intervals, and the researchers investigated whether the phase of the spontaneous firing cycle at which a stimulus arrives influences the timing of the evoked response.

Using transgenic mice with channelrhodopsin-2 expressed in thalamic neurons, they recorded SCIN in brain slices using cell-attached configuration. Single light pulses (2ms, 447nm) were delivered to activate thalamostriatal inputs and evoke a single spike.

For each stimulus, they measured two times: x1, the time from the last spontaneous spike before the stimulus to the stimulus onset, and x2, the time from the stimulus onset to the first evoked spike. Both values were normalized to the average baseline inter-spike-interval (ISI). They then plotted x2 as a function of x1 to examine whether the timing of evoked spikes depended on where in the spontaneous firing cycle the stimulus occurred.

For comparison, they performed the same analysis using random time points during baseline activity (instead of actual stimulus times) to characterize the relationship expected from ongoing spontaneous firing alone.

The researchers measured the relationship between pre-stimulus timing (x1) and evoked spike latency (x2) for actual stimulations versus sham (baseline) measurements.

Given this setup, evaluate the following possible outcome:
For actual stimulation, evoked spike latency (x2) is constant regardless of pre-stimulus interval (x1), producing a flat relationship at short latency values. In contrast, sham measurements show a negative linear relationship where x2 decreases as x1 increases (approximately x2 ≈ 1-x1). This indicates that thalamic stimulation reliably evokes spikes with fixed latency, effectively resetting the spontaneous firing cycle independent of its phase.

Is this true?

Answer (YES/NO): NO